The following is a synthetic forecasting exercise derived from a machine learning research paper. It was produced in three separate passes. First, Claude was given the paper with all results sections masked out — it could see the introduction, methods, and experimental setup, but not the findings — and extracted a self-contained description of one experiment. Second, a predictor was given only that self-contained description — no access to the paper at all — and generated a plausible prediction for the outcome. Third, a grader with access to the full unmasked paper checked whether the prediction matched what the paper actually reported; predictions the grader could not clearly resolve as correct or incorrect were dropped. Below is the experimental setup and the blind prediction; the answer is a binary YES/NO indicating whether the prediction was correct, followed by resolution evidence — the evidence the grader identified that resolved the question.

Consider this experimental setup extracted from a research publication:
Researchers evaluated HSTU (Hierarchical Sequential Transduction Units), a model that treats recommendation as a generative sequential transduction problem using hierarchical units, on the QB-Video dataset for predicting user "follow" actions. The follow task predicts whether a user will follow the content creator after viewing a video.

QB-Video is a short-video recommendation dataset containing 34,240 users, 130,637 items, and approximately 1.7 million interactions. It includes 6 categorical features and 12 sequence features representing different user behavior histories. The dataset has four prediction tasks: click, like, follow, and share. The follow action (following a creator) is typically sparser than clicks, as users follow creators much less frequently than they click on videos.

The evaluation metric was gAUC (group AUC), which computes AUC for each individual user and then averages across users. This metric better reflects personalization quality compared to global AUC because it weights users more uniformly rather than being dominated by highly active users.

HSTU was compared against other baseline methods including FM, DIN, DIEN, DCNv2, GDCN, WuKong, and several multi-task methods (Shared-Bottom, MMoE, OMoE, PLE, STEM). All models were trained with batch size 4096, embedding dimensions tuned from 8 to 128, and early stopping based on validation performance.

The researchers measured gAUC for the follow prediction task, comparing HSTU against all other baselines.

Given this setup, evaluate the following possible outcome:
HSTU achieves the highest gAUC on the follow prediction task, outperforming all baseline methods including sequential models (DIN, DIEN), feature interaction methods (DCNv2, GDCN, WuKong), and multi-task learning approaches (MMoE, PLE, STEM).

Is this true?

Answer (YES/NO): YES